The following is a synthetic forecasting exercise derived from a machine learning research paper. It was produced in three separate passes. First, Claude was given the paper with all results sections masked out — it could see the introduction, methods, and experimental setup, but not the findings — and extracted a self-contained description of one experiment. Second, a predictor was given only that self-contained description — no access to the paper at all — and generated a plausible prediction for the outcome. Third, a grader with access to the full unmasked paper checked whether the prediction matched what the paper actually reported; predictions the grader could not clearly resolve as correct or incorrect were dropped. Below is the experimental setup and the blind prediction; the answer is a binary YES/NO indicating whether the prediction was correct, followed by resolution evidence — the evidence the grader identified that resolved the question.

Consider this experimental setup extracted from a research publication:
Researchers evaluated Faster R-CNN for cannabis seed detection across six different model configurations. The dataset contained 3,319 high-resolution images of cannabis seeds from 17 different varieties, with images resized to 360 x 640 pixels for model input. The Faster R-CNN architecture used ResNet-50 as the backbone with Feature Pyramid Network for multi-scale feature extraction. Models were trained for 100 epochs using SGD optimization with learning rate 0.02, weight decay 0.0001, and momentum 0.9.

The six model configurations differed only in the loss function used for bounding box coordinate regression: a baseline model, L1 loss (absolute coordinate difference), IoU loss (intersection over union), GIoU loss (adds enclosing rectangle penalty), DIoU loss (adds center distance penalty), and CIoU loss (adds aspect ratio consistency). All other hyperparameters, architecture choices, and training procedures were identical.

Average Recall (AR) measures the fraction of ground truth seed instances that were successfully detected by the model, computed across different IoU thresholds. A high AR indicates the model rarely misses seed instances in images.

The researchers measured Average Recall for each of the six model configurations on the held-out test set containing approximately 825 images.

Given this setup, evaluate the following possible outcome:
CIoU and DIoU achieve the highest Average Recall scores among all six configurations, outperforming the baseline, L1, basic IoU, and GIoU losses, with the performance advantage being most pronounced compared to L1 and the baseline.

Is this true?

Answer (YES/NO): NO